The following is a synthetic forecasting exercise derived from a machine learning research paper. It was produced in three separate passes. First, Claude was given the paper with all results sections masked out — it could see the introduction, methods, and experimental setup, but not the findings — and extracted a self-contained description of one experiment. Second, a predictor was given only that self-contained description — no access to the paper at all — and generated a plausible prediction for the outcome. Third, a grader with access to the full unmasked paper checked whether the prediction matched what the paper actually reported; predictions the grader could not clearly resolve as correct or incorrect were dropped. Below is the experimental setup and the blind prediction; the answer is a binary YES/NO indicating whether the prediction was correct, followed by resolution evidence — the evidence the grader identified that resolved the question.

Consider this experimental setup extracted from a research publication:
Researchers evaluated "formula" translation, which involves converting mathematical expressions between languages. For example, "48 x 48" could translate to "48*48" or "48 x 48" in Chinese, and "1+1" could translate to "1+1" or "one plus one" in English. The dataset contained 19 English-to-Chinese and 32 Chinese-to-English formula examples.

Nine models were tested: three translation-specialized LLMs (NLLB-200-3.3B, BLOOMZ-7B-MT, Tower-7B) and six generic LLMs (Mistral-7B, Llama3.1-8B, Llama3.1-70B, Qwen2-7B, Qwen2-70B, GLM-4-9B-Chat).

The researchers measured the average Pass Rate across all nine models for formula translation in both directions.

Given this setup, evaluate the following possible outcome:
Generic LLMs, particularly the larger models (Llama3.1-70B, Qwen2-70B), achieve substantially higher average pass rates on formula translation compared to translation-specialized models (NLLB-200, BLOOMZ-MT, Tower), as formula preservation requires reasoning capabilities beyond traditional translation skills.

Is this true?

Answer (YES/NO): NO